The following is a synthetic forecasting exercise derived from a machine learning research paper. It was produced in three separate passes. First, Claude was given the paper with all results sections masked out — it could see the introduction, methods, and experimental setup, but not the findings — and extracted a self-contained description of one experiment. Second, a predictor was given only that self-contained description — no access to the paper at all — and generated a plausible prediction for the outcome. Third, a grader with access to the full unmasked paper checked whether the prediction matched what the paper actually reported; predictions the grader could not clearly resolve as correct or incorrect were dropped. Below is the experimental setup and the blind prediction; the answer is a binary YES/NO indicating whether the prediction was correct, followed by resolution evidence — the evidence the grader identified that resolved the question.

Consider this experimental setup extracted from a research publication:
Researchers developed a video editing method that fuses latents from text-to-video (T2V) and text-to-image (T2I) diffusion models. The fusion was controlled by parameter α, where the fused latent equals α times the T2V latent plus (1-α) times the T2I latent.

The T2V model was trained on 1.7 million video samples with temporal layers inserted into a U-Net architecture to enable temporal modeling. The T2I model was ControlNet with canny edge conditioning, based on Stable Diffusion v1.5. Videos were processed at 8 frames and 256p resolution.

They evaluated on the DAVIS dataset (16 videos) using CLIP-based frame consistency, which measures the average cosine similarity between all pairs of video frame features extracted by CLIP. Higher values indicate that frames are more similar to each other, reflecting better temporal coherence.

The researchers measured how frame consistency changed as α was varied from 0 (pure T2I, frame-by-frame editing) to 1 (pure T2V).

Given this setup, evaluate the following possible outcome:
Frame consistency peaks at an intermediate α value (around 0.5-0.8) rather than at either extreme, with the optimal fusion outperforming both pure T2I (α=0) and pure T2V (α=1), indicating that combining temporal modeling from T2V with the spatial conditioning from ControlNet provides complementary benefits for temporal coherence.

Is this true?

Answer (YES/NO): NO